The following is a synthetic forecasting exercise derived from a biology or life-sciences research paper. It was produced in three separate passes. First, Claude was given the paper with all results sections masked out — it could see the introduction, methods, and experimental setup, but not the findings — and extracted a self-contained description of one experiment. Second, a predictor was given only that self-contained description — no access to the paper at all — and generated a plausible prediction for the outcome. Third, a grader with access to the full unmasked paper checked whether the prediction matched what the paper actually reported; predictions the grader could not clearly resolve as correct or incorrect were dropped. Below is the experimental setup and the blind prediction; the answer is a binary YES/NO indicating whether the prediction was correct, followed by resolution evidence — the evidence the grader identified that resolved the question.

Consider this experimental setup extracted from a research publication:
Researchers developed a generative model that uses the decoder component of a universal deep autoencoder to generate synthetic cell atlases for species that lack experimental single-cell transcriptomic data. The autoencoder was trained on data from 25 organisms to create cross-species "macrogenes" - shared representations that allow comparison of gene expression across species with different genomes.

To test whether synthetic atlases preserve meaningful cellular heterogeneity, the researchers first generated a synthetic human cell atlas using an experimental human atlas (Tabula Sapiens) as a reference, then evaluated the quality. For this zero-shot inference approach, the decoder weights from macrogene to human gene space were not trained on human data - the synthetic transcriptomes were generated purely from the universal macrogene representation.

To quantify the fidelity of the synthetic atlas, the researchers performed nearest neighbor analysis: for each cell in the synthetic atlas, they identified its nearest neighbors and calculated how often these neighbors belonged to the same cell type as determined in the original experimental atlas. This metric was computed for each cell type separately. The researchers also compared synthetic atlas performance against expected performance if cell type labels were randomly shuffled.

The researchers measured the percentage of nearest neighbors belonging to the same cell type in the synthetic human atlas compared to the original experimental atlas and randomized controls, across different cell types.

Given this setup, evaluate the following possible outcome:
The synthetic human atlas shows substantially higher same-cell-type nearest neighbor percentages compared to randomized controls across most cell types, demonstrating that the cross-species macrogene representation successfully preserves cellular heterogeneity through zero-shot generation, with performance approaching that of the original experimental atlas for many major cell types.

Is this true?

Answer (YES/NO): YES